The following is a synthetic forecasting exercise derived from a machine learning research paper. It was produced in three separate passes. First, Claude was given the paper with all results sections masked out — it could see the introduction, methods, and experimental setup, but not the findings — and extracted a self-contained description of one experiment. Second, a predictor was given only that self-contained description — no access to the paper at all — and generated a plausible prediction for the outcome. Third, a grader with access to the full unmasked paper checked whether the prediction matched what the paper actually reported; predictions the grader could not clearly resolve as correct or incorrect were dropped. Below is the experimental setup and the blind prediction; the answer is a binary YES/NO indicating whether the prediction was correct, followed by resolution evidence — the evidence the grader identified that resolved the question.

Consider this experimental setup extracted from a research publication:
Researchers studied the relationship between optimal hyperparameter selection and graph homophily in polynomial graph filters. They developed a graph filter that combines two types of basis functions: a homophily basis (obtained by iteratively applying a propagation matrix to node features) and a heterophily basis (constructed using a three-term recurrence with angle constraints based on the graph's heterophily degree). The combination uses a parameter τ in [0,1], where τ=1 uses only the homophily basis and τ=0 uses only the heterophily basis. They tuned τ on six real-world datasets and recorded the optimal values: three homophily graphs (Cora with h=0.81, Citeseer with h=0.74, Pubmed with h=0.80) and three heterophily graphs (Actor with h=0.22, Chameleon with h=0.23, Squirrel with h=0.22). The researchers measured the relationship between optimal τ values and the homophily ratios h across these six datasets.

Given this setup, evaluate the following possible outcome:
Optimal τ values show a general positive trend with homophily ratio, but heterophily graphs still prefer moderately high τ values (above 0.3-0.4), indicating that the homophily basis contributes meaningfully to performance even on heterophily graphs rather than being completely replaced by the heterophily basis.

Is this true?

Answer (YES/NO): NO